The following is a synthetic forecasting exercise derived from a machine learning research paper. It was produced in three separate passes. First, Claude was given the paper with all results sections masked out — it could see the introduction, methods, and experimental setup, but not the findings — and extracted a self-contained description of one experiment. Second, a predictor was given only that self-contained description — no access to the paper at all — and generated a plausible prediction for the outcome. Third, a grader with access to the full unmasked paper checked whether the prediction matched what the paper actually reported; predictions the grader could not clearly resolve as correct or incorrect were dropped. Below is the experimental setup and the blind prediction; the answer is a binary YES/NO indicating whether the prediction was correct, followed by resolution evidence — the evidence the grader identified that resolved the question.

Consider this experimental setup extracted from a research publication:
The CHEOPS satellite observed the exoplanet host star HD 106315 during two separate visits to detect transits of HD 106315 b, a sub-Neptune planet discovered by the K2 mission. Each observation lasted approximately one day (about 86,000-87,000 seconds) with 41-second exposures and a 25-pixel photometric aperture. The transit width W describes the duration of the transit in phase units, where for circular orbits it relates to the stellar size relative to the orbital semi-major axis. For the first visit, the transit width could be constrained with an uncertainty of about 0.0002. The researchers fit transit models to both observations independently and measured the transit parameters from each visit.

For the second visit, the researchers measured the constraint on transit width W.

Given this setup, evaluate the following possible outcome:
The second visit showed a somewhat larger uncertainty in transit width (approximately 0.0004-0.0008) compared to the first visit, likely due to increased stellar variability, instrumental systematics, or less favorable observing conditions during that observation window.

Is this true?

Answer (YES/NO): YES